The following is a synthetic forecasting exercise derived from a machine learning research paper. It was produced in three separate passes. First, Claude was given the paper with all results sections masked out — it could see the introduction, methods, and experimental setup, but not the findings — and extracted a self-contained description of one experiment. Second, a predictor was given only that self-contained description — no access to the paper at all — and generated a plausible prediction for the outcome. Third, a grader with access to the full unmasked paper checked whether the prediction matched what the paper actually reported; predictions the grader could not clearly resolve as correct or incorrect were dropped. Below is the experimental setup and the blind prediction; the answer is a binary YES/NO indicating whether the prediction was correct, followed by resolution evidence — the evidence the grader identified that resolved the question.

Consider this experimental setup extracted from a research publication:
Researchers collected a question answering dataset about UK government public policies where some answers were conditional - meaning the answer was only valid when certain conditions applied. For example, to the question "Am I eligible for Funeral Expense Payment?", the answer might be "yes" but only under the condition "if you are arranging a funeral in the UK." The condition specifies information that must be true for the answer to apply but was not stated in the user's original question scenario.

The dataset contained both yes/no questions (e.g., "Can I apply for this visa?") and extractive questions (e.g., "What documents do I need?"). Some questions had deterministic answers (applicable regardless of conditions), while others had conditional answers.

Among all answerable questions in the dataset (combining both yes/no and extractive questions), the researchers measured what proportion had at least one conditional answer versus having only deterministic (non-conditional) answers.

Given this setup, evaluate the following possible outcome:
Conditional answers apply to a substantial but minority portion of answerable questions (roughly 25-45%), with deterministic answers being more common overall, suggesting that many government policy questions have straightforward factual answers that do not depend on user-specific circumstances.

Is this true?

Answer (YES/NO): NO